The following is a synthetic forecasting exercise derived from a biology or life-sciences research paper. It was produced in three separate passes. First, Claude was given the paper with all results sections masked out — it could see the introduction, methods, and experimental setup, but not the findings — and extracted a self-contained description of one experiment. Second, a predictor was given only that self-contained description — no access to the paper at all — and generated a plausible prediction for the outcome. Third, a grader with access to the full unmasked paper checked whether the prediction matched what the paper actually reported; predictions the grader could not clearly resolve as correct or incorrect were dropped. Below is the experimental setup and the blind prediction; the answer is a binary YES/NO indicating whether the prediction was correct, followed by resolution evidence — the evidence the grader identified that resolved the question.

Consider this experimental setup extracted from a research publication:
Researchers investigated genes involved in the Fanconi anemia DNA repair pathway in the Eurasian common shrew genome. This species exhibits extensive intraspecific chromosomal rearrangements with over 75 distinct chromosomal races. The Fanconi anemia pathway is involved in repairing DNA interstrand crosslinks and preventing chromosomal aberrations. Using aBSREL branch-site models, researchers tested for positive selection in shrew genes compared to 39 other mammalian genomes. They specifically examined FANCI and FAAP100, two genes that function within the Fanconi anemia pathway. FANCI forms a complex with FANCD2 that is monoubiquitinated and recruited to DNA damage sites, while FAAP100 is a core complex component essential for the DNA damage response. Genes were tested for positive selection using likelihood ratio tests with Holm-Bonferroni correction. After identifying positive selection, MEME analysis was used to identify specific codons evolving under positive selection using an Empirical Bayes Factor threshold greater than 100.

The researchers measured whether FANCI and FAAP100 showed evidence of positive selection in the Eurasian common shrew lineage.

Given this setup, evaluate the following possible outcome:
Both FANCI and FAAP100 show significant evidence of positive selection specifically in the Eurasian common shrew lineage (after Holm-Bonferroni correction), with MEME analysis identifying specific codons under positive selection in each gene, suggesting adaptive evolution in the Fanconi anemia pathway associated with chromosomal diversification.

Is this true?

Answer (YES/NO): YES